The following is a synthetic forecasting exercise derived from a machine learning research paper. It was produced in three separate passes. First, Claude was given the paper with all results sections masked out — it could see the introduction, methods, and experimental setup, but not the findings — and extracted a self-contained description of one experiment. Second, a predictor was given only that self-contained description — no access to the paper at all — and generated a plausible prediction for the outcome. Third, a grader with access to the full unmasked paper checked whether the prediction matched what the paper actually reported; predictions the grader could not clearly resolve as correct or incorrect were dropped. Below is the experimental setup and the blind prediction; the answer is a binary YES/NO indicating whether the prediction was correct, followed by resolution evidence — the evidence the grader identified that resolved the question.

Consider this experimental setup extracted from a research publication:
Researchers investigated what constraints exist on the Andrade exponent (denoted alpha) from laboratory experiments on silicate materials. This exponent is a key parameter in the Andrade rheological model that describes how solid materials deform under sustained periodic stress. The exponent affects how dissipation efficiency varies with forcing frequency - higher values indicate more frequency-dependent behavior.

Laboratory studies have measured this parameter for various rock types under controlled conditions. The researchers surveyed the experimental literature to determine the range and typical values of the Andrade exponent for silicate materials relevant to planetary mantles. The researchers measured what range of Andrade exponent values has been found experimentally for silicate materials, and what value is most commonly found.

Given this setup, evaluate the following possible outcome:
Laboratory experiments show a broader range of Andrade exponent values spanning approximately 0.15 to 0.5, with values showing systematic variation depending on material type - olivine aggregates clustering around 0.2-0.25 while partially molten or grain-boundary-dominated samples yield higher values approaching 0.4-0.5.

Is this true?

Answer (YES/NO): NO